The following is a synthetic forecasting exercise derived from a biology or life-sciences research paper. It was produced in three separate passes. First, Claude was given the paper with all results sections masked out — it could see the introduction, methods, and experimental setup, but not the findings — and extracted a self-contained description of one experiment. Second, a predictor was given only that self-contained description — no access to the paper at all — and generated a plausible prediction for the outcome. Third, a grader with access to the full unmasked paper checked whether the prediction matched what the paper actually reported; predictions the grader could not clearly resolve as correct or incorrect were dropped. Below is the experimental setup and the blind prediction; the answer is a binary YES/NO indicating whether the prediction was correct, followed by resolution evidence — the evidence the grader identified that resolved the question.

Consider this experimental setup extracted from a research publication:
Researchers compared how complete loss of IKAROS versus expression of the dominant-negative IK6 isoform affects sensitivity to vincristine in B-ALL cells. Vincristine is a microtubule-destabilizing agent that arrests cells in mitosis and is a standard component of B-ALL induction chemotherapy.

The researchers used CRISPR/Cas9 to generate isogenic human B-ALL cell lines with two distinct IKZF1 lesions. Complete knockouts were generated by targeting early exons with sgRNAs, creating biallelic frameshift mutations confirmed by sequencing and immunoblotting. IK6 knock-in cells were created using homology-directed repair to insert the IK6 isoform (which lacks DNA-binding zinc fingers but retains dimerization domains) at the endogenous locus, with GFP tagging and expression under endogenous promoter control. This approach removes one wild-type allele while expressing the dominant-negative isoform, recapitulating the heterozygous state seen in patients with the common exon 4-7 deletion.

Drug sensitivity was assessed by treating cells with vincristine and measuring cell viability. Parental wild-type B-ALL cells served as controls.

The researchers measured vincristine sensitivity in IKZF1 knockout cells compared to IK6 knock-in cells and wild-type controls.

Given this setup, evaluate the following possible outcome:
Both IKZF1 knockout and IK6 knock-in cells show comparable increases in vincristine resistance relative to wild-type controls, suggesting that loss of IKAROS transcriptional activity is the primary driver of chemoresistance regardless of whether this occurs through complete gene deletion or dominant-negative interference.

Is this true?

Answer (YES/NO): YES